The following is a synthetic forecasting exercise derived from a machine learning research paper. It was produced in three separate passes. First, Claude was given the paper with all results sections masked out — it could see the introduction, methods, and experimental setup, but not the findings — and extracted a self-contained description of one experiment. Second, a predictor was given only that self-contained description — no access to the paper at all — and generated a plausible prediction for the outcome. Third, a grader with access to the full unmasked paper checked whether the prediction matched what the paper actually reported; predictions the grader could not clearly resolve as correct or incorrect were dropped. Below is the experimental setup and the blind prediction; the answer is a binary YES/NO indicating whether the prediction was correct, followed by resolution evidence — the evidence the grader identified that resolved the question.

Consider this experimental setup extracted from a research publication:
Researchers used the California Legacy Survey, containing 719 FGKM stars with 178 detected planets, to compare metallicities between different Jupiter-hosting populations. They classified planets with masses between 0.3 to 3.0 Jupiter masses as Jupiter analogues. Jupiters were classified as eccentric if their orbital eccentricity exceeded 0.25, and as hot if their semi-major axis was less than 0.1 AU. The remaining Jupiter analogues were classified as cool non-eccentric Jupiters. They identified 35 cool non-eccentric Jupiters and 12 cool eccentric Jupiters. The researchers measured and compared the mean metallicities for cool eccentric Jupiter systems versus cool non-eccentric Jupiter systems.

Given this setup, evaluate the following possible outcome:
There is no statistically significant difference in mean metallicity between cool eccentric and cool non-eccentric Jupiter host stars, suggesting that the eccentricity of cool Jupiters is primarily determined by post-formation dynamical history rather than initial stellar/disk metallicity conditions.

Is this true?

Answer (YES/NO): YES